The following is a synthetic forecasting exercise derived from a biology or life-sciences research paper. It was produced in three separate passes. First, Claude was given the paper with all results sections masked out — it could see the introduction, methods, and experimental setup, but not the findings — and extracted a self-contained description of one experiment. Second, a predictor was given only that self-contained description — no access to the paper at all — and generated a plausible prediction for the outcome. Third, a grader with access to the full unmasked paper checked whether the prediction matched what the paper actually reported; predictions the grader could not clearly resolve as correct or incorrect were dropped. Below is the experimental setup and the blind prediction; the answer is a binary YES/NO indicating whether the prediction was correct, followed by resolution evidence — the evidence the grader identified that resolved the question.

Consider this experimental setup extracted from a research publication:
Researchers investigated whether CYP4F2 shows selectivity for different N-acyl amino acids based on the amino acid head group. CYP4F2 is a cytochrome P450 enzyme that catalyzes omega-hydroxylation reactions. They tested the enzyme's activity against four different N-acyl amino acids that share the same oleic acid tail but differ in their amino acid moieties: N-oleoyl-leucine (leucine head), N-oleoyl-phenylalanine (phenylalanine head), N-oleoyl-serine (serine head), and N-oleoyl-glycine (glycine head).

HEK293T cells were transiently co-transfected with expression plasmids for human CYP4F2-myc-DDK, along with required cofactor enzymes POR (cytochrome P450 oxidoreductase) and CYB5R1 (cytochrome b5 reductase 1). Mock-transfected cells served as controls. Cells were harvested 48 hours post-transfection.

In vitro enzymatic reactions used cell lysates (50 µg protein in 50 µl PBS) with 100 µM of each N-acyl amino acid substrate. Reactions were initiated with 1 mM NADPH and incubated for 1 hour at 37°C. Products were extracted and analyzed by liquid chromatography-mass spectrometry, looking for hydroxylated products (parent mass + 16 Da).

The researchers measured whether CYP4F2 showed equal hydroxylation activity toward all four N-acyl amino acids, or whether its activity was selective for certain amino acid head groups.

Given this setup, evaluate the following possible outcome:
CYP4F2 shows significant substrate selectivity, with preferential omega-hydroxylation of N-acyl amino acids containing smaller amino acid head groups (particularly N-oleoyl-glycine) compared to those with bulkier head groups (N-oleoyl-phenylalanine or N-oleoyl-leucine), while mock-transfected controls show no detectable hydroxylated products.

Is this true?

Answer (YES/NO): NO